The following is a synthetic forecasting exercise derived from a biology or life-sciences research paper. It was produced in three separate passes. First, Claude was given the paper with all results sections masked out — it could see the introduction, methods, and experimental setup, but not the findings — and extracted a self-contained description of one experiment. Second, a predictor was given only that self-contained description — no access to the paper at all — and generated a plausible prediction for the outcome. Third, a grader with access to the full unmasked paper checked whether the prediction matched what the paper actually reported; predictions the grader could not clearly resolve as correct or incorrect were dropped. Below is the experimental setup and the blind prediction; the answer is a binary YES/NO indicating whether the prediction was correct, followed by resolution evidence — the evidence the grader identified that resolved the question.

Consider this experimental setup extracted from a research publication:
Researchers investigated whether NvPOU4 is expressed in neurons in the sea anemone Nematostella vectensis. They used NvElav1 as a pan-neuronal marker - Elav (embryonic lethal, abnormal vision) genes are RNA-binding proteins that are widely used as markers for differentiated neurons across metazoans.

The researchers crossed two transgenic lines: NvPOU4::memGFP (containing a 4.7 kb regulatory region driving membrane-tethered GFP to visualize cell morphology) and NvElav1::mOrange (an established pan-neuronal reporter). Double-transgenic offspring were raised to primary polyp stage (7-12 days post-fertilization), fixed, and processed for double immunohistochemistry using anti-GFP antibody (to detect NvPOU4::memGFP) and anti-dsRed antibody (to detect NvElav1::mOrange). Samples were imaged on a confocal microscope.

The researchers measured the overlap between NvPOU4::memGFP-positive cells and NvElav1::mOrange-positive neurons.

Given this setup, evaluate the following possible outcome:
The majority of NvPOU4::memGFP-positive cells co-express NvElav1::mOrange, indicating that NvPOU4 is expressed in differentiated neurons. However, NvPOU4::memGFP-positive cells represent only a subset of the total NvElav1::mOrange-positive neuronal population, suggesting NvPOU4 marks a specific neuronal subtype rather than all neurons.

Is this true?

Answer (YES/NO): NO